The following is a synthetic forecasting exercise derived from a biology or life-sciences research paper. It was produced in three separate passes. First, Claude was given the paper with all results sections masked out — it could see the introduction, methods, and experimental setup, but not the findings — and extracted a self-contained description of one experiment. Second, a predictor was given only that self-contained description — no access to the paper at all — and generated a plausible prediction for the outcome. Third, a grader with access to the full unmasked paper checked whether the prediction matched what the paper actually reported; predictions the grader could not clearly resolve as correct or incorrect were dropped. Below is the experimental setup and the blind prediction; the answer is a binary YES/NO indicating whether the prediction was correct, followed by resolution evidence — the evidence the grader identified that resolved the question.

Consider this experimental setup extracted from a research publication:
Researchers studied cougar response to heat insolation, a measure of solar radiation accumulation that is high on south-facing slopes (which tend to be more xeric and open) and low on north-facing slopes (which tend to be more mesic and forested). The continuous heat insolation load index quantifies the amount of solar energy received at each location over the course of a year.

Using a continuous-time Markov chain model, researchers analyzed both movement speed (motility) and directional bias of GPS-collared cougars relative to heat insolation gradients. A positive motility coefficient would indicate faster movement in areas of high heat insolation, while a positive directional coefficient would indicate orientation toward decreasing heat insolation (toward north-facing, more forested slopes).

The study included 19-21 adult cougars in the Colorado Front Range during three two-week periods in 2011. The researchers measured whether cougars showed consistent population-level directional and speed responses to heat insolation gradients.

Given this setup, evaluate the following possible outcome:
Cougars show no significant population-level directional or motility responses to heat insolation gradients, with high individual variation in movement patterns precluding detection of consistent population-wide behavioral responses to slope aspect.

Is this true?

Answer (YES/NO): YES